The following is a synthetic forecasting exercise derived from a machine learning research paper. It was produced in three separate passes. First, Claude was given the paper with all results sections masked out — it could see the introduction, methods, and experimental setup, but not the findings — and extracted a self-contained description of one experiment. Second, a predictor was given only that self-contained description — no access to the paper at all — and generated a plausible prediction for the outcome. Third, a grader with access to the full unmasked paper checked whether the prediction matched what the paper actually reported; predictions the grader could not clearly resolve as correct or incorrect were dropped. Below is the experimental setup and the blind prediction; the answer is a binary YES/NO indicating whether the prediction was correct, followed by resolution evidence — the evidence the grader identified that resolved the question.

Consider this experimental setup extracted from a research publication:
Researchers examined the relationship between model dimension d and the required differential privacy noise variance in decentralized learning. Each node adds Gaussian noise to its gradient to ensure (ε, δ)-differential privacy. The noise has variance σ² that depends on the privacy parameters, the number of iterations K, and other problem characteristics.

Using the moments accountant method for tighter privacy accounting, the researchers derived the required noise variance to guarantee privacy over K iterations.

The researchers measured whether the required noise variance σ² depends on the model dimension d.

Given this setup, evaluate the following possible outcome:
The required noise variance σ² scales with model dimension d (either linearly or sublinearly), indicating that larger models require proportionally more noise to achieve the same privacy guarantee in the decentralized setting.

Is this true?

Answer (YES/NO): NO